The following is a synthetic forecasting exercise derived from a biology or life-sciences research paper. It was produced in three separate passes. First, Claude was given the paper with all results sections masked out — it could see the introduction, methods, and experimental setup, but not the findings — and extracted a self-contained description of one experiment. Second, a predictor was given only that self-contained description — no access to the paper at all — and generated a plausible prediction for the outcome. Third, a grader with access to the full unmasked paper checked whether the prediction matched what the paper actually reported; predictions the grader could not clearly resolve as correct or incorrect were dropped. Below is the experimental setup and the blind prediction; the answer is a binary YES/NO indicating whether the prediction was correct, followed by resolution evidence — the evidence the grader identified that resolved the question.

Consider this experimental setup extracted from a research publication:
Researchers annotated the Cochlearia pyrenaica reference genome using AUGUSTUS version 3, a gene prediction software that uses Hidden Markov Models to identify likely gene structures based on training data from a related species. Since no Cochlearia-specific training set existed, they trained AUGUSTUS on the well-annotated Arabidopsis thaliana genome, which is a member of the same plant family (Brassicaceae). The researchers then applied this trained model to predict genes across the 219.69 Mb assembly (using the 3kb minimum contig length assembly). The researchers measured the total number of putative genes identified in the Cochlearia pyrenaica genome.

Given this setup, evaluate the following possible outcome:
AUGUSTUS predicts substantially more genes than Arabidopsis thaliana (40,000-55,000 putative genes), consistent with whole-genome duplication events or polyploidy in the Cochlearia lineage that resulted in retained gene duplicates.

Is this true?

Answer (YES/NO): YES